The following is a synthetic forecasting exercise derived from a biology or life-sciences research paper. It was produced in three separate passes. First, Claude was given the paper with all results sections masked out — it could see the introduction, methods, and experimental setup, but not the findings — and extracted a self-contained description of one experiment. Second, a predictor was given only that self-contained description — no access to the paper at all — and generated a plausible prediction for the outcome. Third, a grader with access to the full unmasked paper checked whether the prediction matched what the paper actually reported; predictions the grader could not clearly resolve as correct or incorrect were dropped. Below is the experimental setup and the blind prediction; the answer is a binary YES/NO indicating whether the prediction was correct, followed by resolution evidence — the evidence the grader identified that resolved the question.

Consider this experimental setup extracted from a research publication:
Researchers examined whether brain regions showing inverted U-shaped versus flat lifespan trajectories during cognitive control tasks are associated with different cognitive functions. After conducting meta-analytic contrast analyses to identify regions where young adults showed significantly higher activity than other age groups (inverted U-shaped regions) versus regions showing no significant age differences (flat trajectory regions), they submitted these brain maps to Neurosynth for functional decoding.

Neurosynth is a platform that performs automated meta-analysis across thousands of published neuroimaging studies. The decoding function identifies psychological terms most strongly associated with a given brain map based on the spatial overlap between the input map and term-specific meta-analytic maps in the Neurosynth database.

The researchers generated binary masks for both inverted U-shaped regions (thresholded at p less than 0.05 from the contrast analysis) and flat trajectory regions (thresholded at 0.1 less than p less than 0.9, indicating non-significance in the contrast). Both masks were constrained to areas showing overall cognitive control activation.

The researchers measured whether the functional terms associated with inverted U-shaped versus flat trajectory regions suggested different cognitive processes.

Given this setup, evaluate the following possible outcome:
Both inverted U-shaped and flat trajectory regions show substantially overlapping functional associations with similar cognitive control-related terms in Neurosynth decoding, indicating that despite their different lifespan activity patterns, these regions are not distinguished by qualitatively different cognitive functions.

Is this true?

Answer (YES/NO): NO